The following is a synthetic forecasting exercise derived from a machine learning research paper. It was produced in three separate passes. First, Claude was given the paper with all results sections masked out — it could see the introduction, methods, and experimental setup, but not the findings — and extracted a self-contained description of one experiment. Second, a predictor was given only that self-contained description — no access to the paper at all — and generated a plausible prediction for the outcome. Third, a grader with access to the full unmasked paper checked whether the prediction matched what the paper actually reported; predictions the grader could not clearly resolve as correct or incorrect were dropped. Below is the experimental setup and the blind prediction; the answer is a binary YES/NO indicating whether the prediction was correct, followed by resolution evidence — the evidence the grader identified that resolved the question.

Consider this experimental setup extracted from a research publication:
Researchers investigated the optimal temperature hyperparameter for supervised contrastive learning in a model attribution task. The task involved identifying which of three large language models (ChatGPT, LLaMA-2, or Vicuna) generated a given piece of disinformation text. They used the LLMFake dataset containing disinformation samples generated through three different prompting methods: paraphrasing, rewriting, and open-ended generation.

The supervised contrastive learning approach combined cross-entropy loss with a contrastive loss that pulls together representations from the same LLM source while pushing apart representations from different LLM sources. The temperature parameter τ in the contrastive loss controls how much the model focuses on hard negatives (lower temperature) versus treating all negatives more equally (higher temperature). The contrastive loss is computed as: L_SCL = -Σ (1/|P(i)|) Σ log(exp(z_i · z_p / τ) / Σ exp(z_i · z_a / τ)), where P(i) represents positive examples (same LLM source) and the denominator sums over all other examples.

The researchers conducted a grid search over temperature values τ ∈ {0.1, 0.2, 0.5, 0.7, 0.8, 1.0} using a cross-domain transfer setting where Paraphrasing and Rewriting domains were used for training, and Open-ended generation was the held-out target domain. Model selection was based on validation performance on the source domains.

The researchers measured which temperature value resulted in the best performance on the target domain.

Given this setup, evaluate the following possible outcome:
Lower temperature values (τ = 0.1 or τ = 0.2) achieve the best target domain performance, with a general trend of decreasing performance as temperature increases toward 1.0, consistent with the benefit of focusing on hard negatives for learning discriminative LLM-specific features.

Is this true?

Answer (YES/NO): YES